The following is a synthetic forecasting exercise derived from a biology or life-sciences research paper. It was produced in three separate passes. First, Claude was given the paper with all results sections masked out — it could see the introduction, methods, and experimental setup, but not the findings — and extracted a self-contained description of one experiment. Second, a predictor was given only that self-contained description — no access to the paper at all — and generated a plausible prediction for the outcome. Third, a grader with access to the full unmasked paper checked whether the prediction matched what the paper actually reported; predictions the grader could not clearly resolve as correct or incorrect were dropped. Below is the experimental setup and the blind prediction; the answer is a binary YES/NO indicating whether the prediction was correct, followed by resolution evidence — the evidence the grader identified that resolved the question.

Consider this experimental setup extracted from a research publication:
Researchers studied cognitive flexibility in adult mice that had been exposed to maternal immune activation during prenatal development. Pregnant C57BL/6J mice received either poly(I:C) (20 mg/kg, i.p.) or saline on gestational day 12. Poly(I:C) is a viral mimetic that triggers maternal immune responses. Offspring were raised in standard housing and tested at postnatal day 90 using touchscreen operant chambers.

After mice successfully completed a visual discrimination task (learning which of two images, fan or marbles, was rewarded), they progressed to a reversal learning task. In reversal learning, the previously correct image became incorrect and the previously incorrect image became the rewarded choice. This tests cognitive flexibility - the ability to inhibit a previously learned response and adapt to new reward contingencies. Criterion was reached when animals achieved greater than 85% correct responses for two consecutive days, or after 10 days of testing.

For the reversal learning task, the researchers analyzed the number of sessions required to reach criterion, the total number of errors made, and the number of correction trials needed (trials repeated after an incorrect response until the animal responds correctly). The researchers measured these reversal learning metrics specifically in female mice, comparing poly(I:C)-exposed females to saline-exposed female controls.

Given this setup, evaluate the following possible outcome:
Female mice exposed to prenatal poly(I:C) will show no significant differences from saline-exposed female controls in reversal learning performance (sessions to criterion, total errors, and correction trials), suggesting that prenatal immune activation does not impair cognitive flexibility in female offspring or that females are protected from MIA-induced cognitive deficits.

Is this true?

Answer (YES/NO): NO